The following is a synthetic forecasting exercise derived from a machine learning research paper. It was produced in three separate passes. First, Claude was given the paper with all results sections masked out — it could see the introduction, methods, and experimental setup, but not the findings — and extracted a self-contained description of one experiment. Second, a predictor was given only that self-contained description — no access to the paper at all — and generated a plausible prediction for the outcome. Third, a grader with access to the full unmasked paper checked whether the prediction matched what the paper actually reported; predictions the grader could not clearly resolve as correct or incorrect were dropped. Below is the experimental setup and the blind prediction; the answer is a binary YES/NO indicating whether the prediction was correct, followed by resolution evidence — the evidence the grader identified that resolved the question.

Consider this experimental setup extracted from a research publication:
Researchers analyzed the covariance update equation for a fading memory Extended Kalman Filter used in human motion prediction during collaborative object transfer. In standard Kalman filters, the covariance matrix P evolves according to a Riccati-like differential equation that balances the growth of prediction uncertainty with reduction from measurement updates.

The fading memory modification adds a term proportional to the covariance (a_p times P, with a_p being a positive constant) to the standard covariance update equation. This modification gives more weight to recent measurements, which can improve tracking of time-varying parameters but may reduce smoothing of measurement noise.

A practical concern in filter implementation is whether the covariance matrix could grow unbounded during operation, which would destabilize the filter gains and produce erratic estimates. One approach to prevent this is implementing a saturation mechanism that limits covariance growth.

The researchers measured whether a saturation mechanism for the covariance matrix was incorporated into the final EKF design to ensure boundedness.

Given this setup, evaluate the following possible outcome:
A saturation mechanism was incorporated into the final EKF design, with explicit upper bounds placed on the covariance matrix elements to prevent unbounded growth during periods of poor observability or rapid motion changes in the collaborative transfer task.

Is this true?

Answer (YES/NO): YES